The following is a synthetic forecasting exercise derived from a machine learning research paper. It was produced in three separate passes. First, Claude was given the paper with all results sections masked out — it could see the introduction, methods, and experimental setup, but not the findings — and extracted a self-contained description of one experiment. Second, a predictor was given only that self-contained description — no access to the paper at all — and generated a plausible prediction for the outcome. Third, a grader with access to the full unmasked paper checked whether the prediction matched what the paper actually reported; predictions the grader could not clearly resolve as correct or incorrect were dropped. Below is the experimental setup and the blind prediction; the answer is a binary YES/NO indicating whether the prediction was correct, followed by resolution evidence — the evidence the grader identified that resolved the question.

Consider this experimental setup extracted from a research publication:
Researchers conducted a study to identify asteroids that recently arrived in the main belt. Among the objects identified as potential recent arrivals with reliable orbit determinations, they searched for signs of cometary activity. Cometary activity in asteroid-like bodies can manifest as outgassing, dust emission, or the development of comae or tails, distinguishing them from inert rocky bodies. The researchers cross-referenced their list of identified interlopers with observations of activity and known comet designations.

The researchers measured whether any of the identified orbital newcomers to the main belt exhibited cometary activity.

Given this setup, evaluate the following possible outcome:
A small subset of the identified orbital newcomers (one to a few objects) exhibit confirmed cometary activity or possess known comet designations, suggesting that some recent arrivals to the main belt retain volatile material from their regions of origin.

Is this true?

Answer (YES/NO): YES